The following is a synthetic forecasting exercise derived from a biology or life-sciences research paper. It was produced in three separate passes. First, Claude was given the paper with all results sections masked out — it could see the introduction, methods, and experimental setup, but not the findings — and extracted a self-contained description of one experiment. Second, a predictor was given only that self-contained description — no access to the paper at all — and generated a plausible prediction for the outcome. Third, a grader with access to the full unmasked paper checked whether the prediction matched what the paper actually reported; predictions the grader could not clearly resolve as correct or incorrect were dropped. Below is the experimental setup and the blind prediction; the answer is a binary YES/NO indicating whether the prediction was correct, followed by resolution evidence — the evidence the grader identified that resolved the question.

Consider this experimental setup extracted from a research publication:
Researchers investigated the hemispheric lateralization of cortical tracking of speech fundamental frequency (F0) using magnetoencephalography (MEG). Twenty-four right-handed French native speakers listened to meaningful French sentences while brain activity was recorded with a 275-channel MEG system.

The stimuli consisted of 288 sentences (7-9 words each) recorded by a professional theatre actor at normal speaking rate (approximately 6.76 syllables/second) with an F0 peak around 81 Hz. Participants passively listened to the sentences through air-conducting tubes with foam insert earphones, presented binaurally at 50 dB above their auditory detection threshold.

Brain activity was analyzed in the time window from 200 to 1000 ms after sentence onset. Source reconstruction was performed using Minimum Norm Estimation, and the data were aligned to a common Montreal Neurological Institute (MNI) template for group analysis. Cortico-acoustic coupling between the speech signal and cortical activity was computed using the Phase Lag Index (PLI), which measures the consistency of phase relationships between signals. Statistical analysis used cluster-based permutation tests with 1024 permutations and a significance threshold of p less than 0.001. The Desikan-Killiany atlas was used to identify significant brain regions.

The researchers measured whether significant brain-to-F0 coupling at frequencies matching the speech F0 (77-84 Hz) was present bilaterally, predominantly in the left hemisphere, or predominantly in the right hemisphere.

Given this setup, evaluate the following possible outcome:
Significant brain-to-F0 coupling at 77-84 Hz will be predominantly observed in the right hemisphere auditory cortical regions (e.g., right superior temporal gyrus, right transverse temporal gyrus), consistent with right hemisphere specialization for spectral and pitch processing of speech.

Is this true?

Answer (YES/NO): NO